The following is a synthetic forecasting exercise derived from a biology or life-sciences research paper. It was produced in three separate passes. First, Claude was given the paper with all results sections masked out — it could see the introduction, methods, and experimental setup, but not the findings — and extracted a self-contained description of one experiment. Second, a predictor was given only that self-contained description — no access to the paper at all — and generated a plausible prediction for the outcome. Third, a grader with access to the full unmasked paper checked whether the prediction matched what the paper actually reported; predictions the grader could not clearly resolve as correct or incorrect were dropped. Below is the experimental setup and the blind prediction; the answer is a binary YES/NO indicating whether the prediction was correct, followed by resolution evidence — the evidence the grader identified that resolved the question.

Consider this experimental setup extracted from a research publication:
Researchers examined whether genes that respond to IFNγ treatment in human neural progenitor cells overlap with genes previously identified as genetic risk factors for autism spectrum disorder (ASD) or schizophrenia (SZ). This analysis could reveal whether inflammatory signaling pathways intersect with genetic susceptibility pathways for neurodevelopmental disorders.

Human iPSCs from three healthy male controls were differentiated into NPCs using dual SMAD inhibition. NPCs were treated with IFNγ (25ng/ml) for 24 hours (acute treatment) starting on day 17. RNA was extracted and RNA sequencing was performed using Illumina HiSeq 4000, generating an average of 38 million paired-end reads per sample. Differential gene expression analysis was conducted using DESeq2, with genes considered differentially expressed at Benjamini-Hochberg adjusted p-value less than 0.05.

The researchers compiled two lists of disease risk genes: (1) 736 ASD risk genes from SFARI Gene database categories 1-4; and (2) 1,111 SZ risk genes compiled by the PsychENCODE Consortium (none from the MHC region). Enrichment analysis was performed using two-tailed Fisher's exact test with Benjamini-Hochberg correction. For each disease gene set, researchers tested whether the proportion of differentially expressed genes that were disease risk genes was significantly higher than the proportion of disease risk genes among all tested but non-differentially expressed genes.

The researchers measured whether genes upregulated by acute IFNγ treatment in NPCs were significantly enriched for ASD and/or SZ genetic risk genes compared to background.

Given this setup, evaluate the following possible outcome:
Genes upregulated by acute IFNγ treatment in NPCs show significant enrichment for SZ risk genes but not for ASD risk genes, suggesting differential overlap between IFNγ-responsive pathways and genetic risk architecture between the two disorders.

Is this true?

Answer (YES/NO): NO